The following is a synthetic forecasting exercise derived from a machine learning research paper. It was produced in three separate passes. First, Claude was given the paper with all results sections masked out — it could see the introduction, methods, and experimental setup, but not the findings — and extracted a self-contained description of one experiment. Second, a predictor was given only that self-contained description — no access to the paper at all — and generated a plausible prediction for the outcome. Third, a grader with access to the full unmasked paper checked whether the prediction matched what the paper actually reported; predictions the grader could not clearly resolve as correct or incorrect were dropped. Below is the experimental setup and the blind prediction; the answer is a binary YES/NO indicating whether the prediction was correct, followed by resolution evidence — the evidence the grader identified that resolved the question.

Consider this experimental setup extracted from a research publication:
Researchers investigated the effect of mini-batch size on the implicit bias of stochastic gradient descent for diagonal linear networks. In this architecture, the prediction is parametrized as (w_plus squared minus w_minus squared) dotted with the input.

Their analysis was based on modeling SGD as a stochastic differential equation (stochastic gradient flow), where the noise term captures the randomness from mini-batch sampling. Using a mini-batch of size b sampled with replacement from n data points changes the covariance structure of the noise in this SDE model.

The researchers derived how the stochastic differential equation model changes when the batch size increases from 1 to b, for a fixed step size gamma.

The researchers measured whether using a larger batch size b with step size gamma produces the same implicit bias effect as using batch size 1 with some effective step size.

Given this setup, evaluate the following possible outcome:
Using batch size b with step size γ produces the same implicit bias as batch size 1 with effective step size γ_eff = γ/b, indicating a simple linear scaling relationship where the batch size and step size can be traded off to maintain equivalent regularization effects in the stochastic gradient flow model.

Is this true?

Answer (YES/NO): YES